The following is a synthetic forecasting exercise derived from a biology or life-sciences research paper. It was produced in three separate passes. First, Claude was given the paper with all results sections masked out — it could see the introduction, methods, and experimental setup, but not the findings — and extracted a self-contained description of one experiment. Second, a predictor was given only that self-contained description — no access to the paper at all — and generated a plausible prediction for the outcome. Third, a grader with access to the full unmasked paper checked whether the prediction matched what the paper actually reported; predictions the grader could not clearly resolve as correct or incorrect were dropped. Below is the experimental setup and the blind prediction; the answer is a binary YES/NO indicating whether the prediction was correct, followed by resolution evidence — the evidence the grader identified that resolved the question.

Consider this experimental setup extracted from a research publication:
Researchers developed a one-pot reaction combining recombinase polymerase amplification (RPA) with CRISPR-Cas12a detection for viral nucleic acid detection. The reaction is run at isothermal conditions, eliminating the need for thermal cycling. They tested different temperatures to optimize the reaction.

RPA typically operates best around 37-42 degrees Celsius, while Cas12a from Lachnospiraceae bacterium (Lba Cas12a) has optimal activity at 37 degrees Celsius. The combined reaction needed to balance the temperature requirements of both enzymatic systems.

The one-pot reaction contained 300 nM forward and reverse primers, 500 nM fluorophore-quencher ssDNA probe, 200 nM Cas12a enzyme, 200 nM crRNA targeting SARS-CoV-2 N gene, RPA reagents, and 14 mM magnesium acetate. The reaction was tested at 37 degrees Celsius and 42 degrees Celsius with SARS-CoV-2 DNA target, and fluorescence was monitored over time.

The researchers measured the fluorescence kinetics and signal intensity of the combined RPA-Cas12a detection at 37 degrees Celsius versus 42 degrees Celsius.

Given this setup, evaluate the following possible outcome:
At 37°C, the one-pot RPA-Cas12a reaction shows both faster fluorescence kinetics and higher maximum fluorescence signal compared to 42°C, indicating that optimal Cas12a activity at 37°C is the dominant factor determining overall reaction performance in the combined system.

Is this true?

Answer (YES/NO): NO